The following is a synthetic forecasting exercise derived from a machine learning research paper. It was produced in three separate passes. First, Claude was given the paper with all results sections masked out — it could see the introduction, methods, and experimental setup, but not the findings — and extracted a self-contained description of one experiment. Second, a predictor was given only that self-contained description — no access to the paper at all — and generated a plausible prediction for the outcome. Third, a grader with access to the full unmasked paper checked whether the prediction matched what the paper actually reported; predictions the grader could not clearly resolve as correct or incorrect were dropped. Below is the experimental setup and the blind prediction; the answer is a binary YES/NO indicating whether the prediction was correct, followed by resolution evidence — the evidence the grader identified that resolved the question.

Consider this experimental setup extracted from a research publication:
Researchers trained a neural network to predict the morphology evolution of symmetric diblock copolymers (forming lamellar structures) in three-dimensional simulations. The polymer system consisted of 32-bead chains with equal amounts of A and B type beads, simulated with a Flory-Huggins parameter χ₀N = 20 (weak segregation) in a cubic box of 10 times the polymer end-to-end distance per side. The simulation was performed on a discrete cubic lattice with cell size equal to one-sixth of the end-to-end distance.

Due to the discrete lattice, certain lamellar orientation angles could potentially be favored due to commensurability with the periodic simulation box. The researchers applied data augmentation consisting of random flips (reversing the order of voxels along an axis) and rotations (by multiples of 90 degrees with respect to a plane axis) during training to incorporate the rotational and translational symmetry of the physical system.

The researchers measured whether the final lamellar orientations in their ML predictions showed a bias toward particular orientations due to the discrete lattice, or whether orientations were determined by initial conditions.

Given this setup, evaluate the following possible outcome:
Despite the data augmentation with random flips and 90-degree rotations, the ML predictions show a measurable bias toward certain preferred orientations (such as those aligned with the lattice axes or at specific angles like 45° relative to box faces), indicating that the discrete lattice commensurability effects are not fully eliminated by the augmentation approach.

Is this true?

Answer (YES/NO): NO